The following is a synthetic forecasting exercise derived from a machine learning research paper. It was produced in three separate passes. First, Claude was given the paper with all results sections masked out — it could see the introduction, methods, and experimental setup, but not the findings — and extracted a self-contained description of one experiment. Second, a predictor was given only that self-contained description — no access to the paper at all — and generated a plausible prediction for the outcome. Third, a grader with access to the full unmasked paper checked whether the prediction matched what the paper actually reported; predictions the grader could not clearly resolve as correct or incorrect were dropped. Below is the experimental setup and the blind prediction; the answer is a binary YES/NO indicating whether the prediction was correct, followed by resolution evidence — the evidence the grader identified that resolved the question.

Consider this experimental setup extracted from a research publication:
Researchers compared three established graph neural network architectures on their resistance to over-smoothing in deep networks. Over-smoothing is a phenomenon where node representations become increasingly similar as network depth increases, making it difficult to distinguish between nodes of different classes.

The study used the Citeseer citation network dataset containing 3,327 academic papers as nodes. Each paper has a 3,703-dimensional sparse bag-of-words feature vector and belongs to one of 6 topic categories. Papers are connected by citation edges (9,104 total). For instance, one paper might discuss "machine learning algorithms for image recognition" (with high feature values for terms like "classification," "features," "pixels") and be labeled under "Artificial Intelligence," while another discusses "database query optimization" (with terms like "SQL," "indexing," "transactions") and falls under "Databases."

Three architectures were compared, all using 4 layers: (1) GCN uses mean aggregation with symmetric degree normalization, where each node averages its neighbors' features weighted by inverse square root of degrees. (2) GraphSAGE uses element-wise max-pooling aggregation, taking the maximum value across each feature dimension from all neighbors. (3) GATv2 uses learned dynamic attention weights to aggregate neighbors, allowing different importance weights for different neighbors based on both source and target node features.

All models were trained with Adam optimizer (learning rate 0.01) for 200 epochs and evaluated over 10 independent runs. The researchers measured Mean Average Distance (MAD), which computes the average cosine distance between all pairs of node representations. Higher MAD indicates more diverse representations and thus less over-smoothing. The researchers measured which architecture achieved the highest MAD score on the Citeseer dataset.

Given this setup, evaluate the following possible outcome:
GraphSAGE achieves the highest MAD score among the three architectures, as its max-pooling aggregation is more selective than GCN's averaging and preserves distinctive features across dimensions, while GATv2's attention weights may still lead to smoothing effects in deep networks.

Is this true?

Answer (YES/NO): NO